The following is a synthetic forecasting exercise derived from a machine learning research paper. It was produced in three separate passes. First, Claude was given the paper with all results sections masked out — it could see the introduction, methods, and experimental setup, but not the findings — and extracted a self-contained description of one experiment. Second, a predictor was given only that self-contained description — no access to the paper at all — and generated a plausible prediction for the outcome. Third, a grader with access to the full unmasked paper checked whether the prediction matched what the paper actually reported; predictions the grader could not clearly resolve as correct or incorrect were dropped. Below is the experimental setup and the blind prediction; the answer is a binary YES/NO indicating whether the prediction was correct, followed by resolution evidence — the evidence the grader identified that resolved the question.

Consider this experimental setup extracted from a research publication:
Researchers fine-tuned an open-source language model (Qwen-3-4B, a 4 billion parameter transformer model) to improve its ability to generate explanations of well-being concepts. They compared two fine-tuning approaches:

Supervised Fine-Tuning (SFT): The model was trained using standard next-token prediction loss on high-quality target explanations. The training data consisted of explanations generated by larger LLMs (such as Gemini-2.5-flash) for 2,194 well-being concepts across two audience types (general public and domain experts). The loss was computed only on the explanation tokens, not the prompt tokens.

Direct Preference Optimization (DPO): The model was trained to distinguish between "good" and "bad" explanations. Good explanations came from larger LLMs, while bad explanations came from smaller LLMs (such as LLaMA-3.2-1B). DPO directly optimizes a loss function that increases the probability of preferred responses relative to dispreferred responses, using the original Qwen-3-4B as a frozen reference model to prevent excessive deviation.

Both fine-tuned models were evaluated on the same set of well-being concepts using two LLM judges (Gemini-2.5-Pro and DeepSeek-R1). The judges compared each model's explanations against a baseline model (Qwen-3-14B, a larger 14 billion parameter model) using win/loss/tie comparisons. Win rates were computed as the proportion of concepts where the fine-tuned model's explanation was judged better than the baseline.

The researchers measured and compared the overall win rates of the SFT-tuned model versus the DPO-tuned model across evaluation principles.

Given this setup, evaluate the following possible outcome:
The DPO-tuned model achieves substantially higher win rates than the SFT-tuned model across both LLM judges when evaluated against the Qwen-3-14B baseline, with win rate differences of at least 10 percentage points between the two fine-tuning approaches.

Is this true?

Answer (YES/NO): NO